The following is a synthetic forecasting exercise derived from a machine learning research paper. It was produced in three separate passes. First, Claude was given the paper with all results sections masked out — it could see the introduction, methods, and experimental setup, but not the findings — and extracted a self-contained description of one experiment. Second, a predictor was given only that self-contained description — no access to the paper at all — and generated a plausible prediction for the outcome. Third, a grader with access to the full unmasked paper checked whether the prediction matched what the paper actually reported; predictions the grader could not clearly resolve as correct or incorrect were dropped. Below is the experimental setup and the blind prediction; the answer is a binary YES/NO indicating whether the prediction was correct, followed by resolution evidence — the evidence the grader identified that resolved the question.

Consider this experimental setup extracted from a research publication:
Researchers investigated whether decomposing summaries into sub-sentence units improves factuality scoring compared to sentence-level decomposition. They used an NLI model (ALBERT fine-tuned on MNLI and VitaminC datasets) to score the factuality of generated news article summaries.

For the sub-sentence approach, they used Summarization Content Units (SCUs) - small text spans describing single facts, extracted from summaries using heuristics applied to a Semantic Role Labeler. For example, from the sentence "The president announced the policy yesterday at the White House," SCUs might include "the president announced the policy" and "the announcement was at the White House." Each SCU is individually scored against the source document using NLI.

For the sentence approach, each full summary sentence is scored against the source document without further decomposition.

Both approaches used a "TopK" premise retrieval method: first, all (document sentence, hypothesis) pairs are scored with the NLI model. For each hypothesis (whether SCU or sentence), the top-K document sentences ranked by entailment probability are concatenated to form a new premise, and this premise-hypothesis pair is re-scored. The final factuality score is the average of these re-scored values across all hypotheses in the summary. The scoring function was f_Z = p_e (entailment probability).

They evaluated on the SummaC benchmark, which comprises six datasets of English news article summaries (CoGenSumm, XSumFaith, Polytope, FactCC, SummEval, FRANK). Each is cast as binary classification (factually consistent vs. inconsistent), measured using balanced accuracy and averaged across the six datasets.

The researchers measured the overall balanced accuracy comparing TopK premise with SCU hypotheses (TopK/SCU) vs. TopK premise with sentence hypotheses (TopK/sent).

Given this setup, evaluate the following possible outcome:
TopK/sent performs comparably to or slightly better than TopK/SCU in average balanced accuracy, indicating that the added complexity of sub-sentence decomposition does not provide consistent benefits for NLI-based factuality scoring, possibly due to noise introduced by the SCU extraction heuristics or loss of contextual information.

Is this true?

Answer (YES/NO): YES